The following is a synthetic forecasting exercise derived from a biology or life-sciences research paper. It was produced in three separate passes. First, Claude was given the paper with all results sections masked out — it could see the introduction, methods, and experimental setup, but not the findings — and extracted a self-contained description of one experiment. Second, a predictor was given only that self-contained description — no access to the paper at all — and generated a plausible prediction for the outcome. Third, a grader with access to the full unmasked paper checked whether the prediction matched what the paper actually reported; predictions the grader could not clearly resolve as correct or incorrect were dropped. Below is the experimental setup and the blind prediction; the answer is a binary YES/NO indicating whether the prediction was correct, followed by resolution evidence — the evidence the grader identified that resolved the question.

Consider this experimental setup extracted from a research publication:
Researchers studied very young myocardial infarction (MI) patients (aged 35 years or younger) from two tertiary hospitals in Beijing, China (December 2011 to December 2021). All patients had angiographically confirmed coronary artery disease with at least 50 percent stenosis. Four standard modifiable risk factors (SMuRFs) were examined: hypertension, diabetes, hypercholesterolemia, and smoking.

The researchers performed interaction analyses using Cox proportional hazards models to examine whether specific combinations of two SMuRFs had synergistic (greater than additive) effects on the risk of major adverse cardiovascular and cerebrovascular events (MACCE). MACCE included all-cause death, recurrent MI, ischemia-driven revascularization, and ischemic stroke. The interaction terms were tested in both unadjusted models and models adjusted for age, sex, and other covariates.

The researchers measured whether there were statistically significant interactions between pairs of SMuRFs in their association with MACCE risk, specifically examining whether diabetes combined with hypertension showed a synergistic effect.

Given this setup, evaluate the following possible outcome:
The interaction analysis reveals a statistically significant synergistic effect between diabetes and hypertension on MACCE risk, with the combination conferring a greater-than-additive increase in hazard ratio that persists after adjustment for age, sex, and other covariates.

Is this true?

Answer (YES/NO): NO